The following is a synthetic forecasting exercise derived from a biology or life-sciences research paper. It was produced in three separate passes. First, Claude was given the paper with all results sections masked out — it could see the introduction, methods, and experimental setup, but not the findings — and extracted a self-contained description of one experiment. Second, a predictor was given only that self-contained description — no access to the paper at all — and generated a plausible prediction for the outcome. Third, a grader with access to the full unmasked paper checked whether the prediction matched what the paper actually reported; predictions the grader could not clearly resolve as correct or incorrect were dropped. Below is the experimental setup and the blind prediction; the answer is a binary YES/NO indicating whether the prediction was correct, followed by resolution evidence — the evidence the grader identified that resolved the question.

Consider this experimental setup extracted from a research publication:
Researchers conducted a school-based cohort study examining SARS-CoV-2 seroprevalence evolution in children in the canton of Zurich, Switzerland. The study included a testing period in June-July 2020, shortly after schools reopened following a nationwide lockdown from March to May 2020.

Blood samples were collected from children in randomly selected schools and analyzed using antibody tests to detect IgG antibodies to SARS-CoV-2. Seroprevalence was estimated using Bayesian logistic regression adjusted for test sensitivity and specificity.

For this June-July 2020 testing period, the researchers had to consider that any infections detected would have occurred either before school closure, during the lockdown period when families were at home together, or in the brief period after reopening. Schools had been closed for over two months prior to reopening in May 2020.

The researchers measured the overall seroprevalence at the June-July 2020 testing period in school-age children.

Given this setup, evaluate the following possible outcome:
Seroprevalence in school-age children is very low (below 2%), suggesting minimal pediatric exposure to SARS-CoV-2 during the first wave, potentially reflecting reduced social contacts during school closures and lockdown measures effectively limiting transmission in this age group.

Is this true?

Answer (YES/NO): YES